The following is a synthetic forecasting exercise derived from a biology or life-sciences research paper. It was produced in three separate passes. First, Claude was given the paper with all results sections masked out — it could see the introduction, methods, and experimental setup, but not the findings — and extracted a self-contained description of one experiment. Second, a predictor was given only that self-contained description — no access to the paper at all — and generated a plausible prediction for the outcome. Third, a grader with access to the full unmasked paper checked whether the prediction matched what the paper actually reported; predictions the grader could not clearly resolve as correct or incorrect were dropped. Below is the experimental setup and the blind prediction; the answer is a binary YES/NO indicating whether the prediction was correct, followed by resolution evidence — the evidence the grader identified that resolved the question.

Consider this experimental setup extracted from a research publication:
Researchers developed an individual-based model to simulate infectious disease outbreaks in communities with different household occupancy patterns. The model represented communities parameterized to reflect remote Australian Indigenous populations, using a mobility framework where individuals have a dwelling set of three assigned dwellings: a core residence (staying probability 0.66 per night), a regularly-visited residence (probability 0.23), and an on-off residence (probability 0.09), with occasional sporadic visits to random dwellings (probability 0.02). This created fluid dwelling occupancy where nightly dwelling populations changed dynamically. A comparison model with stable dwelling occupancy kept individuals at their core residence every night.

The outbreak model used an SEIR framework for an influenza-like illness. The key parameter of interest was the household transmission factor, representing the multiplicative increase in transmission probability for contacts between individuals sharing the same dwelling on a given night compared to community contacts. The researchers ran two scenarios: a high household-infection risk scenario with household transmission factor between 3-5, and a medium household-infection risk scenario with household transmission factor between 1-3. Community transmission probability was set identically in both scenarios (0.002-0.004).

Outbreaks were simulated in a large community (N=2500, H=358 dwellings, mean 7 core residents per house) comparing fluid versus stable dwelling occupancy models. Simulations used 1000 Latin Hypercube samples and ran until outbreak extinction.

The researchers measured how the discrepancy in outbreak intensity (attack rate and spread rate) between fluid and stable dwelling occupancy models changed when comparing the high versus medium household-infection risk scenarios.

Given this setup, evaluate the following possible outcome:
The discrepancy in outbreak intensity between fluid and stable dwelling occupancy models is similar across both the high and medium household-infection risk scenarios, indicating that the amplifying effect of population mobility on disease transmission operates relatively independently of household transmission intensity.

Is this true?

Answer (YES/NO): NO